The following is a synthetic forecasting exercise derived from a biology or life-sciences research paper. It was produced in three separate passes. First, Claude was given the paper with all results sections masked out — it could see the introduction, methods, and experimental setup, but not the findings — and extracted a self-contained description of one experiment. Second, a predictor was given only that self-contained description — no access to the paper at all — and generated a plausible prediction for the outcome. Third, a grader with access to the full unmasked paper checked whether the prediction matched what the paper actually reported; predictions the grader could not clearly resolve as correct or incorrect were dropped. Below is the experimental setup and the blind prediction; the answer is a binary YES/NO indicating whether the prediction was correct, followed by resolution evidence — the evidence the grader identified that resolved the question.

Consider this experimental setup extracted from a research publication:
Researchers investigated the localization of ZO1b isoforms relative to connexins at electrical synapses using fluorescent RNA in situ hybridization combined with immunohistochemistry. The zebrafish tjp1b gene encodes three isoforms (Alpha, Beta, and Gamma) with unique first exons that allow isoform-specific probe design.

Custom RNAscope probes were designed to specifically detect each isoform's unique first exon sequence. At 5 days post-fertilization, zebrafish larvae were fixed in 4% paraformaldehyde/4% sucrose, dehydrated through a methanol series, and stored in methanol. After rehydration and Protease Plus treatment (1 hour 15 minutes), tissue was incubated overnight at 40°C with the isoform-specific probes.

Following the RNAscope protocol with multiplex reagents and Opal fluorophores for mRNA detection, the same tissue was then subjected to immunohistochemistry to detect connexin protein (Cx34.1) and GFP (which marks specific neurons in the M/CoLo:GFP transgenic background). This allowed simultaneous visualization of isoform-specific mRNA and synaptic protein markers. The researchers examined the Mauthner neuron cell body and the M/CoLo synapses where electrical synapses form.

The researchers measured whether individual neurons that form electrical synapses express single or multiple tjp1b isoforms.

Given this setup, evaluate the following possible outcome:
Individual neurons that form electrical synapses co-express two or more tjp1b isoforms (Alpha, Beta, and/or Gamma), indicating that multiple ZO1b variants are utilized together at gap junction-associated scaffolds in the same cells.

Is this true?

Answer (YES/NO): YES